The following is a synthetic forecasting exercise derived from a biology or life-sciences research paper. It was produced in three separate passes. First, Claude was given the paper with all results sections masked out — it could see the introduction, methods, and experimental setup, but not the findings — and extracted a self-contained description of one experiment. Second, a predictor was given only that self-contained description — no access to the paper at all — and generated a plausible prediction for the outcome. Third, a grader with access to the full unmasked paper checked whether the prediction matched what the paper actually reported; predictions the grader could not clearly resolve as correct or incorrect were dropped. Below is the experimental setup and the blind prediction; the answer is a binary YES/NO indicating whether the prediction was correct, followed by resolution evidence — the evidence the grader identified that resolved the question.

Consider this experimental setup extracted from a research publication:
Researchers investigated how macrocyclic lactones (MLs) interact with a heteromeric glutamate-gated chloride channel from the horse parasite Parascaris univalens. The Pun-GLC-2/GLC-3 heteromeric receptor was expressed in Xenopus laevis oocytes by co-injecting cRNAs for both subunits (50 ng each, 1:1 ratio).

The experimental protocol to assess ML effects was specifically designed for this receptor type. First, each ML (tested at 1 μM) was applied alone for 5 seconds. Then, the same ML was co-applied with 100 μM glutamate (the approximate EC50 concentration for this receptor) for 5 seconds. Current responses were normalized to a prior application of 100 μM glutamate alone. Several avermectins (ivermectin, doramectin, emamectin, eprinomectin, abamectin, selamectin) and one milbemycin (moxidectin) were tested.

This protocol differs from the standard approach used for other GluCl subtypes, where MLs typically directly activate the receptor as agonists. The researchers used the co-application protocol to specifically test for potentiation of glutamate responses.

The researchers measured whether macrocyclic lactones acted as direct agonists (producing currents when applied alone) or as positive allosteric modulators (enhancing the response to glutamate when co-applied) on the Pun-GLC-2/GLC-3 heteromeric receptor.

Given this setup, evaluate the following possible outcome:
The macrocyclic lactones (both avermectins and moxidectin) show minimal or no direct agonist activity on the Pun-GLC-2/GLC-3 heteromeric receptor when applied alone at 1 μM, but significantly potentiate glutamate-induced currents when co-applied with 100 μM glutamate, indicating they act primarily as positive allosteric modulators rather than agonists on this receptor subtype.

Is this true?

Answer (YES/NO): YES